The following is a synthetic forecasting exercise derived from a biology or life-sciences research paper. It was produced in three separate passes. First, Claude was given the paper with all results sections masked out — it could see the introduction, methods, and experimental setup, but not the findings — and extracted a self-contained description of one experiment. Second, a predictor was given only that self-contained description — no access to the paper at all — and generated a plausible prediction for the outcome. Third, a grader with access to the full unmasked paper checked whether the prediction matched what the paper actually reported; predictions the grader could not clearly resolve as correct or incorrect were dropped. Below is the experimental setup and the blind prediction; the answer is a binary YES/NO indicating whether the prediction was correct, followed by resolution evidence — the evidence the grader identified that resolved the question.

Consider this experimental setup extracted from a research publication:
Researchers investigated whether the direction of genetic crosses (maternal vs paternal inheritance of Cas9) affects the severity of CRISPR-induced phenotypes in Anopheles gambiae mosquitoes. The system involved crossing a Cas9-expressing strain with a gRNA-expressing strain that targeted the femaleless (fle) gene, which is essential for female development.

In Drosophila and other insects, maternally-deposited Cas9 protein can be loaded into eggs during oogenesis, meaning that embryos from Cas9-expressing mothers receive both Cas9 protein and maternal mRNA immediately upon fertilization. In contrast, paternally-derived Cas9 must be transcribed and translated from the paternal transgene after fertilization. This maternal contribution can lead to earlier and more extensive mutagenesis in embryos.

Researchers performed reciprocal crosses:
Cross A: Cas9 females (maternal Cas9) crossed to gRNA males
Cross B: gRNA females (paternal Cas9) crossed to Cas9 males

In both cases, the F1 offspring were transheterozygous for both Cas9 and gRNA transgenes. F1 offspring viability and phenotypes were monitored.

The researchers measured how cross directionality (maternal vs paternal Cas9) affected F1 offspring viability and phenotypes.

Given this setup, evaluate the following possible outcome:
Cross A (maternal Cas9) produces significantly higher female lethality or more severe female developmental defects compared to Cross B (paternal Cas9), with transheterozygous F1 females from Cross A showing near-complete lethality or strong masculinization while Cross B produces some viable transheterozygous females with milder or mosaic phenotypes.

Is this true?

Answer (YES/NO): NO